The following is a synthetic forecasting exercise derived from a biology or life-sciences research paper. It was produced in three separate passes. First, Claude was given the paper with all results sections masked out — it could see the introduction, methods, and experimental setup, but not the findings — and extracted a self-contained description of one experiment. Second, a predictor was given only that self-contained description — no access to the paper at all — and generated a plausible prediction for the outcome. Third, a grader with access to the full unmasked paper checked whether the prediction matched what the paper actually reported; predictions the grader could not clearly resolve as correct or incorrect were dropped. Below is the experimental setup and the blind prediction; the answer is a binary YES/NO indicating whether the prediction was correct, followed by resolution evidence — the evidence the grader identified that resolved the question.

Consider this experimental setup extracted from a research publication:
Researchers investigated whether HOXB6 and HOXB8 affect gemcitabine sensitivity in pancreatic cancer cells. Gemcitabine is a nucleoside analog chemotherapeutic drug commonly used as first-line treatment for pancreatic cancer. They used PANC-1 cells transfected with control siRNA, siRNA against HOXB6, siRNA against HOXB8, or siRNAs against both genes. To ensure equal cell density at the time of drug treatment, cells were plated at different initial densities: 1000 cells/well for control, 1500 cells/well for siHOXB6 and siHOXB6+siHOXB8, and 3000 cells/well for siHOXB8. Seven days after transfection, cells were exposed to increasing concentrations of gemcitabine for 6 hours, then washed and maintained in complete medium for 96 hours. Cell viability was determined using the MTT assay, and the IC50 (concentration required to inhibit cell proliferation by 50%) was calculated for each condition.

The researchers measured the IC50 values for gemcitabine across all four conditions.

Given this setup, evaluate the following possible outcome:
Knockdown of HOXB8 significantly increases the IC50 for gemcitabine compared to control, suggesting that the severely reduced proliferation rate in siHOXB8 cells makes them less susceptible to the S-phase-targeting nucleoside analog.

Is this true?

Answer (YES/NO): NO